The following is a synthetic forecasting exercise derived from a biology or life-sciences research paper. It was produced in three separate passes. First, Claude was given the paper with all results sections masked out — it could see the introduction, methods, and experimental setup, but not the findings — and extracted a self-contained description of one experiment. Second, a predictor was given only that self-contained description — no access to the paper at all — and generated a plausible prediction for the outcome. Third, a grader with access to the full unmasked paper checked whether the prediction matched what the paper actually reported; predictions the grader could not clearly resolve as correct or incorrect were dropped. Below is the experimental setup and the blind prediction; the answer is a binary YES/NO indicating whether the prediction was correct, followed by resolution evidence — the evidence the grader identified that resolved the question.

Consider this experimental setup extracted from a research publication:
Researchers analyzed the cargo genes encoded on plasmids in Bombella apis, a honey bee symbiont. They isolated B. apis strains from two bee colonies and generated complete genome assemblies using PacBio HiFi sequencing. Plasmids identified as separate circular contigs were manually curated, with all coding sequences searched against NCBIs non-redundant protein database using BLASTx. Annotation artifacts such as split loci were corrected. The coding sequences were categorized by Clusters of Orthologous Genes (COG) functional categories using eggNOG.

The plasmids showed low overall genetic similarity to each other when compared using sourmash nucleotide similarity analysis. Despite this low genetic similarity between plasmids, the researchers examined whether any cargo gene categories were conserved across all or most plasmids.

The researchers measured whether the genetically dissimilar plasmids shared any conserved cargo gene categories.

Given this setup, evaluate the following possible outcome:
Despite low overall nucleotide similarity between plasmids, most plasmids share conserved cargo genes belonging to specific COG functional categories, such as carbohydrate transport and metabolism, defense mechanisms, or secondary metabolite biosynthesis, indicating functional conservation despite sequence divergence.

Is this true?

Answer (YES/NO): NO